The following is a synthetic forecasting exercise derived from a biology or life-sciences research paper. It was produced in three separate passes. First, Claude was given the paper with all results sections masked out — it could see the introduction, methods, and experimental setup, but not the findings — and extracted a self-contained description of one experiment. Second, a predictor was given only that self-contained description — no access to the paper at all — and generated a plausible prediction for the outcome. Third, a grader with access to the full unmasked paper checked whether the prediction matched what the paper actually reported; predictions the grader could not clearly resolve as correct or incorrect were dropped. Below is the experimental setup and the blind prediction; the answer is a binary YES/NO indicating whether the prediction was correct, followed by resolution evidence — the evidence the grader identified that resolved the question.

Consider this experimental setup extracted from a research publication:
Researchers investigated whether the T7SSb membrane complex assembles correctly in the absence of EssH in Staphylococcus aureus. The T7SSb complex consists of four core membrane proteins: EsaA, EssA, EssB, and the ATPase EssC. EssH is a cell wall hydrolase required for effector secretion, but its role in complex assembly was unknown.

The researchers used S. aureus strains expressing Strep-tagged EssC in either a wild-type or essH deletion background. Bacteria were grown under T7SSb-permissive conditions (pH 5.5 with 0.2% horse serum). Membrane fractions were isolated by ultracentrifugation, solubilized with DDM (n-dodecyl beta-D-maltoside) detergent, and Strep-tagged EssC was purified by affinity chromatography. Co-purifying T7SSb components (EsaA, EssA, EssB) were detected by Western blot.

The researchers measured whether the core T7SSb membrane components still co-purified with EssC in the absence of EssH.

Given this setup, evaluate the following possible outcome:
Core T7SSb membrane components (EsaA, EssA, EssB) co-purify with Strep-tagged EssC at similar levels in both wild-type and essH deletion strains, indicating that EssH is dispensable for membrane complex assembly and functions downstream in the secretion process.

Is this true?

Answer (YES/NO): YES